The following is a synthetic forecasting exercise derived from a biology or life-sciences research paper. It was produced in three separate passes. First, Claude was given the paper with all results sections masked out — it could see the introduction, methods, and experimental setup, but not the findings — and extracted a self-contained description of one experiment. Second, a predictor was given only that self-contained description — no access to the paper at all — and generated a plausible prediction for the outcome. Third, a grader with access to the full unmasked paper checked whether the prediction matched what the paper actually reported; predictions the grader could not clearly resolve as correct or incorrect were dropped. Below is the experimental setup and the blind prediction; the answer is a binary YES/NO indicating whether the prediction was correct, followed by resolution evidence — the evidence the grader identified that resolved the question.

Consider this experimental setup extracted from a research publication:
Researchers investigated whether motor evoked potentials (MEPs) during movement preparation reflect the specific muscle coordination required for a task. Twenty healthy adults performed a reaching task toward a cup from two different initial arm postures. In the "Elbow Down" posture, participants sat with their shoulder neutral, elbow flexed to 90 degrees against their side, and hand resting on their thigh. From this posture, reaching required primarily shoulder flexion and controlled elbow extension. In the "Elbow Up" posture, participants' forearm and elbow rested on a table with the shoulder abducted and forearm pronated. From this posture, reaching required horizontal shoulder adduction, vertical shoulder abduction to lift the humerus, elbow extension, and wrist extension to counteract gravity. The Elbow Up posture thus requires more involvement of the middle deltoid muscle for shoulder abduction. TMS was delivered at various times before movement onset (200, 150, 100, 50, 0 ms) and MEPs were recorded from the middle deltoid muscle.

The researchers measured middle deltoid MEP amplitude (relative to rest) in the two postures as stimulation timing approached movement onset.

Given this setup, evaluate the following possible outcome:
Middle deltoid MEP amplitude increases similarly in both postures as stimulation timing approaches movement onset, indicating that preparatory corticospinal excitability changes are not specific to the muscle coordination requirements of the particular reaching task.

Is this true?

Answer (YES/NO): NO